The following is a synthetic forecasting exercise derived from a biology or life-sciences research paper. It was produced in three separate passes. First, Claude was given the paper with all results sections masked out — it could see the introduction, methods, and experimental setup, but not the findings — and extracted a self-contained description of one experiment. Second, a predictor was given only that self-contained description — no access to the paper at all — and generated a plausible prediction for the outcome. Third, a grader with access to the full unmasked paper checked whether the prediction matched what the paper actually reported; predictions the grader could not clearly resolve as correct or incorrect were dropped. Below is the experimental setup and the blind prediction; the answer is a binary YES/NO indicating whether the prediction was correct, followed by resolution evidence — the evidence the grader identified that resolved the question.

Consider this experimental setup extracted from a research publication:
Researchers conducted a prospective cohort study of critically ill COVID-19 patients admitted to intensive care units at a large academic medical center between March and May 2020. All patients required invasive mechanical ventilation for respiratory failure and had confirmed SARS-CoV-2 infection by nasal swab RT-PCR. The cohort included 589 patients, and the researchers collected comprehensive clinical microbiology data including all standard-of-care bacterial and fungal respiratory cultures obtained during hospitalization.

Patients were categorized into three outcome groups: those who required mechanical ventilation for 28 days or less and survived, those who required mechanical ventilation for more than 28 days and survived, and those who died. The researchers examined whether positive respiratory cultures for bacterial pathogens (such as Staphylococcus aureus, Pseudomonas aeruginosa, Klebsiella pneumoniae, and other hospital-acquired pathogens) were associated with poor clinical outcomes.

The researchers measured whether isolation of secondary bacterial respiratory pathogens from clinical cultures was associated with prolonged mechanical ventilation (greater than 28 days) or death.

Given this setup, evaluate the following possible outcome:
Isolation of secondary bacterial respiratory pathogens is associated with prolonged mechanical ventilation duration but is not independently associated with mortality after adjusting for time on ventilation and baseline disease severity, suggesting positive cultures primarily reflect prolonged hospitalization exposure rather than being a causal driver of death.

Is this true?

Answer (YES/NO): YES